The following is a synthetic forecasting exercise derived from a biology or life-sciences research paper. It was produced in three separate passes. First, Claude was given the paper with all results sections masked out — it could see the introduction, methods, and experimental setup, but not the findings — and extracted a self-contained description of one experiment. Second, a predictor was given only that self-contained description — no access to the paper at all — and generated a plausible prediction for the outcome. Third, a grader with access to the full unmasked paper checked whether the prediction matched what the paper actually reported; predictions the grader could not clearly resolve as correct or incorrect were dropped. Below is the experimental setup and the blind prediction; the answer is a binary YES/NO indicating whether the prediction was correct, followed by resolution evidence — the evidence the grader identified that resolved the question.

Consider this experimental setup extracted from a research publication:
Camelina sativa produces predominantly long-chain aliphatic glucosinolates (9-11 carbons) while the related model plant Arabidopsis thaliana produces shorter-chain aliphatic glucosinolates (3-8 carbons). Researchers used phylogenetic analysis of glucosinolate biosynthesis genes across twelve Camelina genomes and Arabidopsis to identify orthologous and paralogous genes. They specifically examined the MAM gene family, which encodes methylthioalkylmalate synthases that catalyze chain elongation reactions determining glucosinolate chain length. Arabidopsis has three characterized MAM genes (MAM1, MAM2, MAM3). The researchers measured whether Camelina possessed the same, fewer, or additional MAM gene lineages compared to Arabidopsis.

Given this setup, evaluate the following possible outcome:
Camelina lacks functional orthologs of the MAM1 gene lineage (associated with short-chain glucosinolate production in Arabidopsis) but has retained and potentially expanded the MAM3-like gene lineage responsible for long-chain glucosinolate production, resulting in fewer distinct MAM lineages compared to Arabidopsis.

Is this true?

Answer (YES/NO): NO